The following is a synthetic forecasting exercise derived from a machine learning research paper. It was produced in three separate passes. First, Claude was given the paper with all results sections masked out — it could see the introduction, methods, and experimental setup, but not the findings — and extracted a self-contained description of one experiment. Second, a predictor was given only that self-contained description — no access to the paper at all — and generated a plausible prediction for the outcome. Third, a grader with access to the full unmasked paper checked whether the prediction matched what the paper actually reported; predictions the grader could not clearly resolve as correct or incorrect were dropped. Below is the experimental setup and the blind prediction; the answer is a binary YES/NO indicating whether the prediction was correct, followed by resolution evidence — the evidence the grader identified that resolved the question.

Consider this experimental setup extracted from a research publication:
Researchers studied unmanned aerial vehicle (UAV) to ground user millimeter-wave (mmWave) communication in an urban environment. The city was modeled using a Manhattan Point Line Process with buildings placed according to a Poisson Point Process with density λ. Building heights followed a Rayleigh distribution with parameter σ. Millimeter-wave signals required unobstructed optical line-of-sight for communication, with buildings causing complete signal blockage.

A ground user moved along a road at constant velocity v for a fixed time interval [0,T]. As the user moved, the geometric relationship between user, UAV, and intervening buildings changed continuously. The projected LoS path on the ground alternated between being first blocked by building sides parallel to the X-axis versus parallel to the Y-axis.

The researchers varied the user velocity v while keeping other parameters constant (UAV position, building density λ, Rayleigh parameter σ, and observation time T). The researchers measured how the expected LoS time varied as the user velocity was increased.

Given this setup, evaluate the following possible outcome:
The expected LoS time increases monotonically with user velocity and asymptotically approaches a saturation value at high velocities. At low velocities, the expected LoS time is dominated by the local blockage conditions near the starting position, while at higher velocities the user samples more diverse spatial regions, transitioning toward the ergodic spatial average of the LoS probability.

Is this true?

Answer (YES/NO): NO